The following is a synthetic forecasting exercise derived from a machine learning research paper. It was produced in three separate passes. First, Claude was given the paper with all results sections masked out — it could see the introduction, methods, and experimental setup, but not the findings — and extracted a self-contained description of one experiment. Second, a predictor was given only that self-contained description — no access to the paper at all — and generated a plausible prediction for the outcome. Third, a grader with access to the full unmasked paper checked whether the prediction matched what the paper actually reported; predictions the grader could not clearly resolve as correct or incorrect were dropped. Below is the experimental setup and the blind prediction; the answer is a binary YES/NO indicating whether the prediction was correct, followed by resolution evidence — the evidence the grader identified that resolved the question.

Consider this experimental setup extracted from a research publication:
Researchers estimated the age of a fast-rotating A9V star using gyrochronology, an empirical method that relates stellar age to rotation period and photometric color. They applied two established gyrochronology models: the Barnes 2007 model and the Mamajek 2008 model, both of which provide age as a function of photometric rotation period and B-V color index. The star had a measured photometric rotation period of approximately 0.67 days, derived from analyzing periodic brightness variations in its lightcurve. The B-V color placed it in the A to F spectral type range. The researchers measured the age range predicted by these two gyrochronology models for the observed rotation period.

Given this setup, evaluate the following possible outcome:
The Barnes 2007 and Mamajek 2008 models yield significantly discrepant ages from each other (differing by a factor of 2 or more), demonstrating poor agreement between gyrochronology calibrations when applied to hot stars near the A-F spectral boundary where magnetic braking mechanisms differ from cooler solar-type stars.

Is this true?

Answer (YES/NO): NO